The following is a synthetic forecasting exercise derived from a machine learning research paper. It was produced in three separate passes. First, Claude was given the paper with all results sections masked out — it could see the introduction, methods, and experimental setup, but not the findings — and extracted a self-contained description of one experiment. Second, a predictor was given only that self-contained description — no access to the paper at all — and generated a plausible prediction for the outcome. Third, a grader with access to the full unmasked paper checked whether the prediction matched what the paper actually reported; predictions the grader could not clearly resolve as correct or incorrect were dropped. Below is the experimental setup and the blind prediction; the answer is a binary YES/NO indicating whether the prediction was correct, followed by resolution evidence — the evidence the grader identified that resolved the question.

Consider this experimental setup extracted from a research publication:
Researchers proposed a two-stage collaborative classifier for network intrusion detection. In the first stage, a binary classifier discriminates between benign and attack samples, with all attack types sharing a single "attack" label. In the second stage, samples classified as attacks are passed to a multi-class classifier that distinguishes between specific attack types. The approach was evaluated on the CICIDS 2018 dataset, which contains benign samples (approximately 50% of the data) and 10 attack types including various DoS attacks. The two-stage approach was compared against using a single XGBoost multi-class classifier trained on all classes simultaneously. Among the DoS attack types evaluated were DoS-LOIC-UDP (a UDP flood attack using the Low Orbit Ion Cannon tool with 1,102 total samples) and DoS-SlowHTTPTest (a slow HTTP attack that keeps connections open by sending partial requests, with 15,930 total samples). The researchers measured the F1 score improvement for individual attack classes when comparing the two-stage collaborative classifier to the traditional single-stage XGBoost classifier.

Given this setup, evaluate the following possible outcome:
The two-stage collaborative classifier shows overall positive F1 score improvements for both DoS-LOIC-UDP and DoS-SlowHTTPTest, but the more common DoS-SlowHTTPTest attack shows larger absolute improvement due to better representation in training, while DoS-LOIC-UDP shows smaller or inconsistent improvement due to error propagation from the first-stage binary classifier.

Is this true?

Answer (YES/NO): YES